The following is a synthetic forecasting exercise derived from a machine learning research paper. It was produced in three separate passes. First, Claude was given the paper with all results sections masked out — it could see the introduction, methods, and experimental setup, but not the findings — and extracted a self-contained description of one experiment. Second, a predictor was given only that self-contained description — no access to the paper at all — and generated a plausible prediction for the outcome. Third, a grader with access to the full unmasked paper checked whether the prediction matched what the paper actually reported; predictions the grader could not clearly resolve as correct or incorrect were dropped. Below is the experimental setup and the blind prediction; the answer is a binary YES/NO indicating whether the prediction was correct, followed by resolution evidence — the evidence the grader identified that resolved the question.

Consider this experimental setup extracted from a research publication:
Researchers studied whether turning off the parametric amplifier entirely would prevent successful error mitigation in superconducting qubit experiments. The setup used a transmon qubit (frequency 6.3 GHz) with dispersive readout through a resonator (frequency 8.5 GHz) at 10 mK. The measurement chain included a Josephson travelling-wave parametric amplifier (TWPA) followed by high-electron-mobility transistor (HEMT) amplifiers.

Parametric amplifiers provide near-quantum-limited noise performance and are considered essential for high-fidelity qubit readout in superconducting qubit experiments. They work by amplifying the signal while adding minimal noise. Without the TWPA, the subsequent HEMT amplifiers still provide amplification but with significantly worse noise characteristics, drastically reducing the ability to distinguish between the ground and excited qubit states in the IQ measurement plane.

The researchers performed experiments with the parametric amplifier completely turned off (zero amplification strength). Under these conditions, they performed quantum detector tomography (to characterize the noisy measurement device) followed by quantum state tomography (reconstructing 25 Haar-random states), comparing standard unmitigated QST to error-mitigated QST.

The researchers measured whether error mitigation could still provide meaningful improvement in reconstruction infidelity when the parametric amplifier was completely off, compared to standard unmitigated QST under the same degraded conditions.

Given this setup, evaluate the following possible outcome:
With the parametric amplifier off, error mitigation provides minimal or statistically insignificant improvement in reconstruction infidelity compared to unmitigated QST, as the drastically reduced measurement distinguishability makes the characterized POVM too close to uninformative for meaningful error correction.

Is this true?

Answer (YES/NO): NO